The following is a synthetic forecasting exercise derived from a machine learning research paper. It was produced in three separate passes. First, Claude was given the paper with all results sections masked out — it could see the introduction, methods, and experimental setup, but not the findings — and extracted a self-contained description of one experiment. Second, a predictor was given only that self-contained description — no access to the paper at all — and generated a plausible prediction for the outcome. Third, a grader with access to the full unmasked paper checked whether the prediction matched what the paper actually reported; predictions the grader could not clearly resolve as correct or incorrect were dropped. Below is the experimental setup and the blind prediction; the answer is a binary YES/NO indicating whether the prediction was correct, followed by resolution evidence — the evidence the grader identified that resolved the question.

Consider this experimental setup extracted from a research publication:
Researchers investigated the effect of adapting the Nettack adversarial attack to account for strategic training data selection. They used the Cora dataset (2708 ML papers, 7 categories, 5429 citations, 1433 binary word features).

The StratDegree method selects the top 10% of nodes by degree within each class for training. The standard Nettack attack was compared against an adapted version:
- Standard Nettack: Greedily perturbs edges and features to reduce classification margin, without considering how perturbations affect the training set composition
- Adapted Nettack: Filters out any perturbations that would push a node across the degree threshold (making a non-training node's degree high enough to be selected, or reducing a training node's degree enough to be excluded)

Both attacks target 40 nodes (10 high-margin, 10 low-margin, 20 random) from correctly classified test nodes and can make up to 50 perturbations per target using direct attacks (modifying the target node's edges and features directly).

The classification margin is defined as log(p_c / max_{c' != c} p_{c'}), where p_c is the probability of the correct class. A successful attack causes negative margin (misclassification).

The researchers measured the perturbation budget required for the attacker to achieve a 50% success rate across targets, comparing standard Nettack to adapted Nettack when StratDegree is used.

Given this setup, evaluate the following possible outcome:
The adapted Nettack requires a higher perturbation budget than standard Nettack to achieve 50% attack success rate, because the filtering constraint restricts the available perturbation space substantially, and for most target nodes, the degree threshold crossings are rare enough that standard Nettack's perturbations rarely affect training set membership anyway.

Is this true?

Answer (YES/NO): NO